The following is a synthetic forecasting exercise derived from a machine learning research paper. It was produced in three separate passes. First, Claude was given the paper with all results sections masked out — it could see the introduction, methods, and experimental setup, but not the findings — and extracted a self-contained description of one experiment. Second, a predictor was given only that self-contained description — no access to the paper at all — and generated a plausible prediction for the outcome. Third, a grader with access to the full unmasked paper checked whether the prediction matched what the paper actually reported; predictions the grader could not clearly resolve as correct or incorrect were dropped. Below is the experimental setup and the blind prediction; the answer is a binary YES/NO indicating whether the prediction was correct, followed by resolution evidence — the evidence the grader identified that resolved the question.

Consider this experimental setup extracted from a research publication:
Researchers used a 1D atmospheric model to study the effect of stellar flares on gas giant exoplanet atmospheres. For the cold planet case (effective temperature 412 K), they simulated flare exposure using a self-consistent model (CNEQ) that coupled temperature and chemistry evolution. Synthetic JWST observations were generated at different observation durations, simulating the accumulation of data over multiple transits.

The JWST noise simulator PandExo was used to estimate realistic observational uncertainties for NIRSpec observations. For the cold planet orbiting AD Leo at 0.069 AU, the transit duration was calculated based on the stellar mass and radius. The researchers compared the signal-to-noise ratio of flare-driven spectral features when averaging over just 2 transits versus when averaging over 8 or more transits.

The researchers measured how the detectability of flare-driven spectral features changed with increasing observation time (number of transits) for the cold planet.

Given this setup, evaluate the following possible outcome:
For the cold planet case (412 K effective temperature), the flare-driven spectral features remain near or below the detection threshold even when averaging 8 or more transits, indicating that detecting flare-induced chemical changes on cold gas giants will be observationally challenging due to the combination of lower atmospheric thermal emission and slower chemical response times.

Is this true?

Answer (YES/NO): NO